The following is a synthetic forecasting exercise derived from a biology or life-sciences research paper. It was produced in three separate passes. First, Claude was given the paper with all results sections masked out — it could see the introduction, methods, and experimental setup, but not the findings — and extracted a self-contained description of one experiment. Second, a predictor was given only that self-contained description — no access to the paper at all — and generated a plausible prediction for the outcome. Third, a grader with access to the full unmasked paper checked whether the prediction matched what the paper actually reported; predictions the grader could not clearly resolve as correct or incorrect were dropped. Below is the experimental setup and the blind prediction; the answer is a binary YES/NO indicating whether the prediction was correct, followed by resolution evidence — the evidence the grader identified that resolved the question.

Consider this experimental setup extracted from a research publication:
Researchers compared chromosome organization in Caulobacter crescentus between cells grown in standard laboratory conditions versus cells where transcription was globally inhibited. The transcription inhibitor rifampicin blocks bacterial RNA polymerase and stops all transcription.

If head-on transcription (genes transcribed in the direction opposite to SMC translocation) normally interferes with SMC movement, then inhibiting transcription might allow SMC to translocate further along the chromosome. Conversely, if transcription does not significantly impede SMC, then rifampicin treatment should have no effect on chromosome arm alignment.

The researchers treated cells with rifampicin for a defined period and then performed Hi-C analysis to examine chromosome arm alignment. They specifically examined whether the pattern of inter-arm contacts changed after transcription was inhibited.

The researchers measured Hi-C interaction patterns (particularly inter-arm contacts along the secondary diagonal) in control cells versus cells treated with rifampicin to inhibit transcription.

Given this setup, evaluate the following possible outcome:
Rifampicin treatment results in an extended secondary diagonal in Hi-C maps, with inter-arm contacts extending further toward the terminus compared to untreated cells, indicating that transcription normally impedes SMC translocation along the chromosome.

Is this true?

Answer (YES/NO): NO